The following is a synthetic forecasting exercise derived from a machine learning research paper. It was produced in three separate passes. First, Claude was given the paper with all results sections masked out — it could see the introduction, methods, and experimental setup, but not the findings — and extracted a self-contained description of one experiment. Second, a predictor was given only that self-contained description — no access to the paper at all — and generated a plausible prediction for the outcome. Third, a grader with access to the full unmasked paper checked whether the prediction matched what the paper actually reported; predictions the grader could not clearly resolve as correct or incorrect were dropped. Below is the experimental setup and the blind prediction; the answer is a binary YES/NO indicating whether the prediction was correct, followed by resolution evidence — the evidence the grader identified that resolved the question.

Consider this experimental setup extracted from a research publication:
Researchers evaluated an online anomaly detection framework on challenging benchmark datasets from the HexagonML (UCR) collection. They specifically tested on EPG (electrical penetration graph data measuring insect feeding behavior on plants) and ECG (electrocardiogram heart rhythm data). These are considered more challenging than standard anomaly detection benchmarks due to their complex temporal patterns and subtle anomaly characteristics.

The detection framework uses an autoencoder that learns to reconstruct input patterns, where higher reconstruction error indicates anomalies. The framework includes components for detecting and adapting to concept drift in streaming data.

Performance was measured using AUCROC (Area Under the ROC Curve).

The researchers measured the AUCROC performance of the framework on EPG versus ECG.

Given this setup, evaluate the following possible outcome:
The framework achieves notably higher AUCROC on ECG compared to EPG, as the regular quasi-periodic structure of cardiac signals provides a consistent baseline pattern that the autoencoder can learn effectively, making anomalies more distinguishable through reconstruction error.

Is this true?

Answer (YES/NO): NO